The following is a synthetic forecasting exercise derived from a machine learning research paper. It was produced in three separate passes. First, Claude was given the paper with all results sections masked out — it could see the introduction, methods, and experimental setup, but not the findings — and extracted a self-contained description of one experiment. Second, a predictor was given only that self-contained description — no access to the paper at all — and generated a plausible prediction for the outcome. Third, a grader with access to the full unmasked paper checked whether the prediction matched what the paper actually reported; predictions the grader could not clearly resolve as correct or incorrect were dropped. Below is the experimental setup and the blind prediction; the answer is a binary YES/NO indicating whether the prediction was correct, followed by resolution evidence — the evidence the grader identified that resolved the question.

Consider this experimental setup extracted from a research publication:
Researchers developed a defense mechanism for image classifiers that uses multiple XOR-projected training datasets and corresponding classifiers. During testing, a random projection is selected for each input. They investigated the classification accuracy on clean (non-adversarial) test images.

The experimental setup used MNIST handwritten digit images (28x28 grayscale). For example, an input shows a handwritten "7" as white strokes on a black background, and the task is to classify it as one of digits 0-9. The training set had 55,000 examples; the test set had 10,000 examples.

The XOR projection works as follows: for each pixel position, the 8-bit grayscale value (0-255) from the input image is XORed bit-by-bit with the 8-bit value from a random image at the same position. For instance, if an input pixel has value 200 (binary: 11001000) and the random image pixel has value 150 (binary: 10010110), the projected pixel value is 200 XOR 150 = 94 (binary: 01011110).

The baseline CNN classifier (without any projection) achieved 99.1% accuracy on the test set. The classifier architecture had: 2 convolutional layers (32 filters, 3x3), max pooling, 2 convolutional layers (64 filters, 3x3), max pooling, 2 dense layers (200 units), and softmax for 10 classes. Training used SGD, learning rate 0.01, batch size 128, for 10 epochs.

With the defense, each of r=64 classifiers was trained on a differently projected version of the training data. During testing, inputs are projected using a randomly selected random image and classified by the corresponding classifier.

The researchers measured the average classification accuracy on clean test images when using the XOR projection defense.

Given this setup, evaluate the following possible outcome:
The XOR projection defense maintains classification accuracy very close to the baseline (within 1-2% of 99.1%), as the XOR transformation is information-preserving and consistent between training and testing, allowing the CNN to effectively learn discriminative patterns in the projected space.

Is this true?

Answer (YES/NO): YES